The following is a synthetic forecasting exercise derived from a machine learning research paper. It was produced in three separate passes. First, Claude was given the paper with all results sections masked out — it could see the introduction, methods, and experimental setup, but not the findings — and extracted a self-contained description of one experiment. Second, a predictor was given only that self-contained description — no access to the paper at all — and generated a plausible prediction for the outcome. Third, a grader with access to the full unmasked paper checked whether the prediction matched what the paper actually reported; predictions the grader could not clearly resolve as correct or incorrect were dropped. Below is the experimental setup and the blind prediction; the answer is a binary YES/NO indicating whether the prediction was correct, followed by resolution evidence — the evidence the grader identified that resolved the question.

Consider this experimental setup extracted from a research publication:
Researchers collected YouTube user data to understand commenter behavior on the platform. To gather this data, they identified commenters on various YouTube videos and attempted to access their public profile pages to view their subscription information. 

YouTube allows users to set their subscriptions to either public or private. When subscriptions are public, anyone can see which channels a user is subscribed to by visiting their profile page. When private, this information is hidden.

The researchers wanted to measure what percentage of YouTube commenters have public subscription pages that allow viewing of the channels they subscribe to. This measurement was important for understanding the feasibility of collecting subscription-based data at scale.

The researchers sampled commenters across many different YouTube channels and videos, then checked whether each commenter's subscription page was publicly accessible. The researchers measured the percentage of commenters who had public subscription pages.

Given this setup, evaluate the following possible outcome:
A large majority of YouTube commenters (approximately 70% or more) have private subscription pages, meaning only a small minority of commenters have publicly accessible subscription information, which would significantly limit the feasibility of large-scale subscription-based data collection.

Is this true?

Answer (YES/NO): NO